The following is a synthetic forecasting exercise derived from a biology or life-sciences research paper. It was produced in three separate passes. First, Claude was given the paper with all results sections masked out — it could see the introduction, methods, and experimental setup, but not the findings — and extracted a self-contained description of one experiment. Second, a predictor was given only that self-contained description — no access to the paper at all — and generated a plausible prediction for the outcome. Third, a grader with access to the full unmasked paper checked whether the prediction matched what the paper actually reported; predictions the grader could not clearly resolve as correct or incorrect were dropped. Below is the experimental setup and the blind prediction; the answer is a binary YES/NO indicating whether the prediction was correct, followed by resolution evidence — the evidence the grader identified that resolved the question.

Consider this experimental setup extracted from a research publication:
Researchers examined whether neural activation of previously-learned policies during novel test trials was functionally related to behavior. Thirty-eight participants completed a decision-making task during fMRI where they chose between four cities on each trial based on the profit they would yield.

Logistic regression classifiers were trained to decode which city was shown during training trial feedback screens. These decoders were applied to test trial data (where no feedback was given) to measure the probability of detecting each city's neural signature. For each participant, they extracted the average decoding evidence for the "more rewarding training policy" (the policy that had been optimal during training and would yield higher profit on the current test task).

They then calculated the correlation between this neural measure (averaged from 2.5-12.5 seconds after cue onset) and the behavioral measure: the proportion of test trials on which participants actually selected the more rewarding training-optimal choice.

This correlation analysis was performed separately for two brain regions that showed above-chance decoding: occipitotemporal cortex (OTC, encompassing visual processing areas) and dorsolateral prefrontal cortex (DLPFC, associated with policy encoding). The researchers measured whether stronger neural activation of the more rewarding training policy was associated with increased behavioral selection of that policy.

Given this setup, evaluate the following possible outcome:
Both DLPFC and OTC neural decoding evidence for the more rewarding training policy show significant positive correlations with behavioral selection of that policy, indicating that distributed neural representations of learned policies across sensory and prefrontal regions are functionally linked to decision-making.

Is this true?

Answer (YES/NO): NO